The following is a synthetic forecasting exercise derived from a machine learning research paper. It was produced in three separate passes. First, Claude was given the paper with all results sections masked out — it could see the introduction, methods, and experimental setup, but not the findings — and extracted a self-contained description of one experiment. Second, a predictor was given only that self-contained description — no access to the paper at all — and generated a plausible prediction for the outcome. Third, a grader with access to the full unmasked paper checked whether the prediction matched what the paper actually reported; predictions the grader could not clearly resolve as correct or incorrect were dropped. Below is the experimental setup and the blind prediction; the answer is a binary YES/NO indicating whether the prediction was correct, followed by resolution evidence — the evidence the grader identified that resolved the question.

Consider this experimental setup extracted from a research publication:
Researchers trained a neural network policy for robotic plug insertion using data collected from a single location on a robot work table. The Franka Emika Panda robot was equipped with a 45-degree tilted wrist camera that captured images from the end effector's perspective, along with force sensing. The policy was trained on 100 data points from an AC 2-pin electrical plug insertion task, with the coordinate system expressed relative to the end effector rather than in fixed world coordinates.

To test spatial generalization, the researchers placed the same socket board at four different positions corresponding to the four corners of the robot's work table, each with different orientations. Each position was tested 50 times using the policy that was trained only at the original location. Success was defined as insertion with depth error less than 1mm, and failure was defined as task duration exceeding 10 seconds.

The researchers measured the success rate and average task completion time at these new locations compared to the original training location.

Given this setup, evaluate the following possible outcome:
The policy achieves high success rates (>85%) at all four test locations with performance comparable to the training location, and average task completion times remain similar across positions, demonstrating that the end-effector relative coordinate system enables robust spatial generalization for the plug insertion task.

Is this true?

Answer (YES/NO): NO